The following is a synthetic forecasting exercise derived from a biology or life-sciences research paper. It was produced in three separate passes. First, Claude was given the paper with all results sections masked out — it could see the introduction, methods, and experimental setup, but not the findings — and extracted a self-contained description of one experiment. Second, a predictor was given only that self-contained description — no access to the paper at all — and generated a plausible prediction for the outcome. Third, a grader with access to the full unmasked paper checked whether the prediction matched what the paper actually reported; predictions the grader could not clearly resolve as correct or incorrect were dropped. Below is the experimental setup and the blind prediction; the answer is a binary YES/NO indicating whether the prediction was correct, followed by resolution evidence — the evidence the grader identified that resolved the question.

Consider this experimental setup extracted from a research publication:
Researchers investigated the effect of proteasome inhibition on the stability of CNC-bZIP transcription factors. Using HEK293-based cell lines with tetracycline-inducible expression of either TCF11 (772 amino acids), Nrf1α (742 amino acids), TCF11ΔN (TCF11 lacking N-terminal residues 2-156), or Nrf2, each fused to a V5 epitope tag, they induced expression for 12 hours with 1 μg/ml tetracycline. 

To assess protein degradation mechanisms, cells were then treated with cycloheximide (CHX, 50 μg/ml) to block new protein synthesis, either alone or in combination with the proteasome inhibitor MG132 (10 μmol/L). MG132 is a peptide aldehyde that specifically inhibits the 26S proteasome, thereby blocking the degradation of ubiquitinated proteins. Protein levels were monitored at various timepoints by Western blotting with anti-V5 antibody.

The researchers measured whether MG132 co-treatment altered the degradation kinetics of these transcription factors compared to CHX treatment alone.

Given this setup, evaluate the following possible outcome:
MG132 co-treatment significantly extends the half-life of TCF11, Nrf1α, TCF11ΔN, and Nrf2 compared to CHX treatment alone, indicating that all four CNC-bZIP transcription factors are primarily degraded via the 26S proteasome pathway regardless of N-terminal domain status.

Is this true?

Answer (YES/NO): NO